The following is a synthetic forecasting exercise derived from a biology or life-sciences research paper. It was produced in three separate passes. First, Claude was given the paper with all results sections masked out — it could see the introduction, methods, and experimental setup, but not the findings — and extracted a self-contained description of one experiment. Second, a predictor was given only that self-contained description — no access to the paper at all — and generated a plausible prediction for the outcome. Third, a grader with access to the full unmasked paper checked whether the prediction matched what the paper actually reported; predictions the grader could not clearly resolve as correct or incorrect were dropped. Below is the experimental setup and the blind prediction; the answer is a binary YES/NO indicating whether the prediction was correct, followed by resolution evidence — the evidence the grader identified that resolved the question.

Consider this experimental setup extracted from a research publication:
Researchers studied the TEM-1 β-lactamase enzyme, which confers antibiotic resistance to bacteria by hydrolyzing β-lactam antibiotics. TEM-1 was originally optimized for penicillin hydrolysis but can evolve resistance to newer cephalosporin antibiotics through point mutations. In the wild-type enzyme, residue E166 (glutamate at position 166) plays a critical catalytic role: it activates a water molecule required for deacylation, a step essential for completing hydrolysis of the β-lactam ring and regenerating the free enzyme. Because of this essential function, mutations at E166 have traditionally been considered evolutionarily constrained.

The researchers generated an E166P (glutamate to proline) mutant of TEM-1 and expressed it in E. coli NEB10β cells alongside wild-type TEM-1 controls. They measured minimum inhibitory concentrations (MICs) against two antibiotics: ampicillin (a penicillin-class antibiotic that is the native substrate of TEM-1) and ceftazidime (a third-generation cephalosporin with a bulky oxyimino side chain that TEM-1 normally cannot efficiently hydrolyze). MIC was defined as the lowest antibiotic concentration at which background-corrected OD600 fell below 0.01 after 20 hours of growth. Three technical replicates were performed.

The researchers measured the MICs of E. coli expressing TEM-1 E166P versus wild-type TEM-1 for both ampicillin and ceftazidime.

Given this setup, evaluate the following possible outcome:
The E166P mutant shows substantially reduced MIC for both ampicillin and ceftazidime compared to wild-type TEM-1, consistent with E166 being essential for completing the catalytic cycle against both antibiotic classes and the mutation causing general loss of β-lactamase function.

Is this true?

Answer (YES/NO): NO